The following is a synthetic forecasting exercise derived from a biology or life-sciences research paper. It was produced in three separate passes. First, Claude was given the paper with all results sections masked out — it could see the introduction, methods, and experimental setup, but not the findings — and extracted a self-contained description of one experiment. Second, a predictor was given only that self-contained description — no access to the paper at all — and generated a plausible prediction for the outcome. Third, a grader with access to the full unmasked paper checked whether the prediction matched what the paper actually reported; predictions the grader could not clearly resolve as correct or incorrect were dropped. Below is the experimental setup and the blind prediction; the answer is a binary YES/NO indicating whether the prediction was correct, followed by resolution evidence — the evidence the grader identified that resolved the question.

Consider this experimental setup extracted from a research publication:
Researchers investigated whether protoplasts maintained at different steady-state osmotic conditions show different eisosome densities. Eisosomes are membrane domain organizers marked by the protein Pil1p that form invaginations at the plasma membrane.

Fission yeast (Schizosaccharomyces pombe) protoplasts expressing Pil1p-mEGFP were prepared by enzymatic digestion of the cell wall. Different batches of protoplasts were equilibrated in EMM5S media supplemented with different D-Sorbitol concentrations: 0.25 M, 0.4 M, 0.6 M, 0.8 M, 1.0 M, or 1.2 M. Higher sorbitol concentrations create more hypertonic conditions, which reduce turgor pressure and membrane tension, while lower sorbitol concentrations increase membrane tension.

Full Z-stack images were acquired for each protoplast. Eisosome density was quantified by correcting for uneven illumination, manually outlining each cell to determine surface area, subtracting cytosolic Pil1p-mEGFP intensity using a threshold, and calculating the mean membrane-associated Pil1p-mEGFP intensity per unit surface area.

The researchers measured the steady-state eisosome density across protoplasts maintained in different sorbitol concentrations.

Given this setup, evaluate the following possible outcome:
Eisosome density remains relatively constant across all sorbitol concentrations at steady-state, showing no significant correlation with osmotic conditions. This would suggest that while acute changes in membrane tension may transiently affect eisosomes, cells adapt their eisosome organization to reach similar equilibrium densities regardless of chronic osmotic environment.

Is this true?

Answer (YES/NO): NO